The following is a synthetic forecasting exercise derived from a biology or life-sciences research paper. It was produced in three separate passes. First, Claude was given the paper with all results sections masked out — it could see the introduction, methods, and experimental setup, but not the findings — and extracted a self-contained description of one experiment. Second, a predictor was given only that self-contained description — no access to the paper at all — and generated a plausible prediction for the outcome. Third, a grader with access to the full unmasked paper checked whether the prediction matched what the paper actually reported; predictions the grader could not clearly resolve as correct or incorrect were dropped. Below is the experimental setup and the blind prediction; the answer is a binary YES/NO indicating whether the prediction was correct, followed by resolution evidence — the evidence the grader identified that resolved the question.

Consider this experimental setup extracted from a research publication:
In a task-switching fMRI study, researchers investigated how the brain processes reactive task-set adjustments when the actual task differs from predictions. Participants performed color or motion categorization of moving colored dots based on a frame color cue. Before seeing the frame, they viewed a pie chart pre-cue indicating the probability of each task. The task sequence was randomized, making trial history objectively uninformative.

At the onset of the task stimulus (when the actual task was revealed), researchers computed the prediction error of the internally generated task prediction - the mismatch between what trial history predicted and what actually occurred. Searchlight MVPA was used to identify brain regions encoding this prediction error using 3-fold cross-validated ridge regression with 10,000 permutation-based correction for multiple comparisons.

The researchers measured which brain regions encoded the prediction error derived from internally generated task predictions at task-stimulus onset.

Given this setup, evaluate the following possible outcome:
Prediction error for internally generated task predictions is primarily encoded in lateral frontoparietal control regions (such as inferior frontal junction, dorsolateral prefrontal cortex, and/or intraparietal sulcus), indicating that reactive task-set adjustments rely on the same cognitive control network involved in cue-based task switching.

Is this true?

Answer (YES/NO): YES